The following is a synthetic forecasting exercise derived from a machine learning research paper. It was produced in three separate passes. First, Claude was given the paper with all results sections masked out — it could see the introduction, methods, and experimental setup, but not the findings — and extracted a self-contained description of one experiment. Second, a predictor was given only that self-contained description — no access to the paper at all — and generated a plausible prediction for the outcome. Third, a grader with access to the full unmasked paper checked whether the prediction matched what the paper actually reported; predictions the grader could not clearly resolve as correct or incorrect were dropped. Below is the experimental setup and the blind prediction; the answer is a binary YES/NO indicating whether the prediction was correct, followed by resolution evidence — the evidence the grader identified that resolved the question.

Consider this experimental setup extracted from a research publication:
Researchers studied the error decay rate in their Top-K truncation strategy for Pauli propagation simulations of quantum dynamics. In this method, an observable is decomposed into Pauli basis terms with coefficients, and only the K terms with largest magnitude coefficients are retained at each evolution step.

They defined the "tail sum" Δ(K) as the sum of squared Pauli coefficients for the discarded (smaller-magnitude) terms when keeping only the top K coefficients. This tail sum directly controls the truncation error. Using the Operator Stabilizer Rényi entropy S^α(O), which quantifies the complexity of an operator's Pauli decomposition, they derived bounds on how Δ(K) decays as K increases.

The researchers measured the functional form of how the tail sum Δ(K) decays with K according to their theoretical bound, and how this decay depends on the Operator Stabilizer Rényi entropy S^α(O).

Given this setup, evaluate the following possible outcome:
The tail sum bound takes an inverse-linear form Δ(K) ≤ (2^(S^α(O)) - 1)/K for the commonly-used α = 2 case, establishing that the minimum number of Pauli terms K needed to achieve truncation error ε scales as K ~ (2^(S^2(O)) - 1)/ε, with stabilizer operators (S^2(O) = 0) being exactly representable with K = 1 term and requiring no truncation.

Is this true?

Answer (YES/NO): NO